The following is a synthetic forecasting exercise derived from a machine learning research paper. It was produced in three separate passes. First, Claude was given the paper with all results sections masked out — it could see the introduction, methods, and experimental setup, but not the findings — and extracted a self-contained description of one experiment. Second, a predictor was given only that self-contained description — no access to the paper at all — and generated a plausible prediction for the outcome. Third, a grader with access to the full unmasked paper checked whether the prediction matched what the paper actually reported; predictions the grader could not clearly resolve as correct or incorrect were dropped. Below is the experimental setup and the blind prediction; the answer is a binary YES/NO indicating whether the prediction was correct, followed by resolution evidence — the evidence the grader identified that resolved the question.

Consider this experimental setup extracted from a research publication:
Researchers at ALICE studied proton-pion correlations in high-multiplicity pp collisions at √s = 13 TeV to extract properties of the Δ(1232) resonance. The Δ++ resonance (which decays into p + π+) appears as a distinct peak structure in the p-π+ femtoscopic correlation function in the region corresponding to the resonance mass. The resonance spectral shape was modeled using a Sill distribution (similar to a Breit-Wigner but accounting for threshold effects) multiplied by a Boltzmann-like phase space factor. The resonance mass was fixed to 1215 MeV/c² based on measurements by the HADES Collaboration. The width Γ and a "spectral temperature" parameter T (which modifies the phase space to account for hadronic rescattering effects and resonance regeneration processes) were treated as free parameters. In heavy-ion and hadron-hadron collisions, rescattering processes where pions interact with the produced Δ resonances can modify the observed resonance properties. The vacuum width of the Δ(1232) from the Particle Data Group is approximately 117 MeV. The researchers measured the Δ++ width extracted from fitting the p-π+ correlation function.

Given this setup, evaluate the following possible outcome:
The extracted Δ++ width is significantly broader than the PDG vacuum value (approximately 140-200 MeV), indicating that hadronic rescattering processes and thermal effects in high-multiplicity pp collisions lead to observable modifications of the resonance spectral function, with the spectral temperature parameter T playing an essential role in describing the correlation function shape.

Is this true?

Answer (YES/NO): NO